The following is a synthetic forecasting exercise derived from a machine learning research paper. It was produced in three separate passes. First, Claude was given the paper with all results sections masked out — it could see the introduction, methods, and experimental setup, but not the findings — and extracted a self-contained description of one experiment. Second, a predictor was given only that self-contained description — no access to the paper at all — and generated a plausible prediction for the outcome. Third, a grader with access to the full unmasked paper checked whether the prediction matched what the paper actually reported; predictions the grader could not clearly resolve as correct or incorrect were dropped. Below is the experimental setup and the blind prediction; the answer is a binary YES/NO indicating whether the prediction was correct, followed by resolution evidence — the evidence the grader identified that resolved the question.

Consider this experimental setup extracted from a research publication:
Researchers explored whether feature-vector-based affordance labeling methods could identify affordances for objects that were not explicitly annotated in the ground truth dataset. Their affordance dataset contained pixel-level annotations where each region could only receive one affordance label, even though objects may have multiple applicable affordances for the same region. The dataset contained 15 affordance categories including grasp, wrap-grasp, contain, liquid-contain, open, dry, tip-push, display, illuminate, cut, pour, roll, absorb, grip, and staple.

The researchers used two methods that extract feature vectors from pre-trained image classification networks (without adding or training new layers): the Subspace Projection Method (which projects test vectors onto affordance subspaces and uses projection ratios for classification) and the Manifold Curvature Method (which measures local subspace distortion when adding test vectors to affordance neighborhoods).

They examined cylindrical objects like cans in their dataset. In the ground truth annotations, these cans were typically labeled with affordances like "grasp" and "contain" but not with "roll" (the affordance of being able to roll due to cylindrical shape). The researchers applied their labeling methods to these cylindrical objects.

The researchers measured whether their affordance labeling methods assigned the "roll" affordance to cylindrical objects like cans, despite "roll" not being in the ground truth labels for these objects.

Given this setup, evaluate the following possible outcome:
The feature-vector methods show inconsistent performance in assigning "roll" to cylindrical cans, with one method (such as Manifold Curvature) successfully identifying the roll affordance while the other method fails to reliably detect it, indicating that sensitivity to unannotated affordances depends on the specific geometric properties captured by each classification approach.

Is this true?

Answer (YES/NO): YES